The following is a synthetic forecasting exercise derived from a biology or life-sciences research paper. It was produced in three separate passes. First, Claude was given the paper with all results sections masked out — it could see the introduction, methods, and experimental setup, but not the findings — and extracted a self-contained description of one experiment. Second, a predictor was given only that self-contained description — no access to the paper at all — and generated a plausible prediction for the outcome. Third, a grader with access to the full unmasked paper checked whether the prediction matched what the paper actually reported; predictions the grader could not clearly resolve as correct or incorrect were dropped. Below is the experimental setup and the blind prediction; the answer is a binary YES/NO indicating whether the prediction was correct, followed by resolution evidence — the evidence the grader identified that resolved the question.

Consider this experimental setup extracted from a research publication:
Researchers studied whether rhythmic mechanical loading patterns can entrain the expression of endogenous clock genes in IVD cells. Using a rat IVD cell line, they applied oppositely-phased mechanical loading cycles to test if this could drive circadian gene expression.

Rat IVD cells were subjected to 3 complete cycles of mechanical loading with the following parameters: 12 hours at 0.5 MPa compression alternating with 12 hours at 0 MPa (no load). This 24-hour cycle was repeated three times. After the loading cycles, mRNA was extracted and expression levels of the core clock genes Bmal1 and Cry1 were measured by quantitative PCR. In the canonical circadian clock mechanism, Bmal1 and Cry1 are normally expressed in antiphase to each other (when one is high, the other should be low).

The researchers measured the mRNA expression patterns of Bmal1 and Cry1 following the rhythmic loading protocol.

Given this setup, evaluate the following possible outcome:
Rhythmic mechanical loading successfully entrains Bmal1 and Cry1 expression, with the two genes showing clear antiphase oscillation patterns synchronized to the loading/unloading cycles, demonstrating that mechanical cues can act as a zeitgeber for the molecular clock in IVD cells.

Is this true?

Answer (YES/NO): YES